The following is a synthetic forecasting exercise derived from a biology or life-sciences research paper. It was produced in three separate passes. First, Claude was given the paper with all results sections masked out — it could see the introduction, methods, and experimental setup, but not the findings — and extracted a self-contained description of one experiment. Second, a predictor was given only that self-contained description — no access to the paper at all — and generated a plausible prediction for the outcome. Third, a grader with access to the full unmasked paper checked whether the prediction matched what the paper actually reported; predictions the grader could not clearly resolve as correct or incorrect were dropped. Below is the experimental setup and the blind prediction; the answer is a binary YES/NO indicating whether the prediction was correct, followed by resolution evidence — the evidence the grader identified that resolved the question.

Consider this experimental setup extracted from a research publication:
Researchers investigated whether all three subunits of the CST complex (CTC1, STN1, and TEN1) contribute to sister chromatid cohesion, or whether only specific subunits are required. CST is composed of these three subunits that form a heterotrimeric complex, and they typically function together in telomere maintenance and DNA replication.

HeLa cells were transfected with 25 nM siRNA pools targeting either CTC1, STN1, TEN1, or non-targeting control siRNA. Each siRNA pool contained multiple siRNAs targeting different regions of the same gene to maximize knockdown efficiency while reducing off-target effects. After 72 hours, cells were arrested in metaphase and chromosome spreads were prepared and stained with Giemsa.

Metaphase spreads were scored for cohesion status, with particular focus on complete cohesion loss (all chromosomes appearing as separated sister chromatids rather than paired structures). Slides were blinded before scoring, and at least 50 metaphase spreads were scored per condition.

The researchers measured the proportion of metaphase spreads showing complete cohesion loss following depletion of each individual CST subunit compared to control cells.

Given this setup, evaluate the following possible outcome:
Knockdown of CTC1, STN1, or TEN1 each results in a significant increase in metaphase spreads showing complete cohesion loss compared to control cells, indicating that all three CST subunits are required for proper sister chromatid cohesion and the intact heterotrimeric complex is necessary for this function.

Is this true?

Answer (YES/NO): YES